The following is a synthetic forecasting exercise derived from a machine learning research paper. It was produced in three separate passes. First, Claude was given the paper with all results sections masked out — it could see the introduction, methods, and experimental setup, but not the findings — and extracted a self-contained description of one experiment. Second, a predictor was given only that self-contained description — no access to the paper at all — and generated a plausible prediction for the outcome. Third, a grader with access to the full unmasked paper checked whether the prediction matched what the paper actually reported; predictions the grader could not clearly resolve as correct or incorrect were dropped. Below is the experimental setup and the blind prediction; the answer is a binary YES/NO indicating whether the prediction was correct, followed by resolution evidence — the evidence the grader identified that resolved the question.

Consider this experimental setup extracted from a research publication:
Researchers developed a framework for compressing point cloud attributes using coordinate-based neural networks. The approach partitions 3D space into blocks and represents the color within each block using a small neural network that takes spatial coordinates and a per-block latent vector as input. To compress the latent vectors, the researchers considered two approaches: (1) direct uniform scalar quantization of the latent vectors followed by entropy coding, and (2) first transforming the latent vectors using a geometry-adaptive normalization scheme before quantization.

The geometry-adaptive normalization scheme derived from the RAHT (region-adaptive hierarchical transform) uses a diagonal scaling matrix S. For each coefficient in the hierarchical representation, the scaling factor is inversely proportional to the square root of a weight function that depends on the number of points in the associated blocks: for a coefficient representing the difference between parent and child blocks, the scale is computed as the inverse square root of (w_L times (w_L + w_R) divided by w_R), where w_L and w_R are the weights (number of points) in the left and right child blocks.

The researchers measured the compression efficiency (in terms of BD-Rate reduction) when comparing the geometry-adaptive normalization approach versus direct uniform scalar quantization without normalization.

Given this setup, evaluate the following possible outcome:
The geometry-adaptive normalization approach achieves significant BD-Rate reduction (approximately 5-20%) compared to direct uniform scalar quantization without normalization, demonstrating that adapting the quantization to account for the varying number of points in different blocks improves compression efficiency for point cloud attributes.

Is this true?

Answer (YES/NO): NO